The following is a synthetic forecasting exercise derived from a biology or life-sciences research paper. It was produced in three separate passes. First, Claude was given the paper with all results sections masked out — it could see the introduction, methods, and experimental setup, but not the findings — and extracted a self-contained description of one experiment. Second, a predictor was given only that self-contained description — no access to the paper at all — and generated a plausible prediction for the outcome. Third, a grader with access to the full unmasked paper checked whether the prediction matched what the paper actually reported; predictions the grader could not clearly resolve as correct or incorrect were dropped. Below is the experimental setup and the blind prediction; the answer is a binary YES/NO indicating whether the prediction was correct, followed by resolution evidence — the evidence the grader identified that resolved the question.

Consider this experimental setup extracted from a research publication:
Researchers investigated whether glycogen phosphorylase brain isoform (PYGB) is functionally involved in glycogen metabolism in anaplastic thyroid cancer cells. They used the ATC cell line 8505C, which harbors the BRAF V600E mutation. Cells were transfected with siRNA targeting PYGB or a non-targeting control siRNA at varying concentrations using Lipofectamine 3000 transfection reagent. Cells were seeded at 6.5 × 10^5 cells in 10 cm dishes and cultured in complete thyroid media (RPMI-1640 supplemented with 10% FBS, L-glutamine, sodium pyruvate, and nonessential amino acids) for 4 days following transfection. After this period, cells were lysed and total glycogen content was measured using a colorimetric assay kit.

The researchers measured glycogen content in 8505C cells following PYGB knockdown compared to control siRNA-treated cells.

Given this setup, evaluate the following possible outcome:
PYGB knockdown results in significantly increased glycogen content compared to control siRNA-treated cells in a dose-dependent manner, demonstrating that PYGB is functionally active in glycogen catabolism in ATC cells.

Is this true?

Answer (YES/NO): NO